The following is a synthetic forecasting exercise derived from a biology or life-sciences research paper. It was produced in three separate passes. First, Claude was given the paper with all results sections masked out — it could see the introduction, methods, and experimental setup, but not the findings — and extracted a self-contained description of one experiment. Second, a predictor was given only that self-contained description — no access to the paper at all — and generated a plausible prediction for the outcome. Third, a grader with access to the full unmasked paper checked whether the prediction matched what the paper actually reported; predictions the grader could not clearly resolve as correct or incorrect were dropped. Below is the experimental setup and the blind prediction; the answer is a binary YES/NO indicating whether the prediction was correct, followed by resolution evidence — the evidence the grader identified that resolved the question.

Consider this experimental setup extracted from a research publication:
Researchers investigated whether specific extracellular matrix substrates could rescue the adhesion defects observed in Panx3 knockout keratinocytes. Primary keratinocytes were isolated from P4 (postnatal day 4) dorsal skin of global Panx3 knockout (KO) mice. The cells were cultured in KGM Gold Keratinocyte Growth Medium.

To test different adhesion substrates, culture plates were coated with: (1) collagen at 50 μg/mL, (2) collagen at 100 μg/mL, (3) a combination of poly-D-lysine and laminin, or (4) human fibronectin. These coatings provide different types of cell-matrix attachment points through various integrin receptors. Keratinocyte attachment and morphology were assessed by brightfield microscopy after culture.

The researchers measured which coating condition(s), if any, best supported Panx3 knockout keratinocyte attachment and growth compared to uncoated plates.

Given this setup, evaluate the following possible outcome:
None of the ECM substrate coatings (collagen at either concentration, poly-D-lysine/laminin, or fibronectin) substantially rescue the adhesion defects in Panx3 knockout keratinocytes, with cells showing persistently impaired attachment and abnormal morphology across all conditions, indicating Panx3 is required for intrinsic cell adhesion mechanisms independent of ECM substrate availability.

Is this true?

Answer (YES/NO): YES